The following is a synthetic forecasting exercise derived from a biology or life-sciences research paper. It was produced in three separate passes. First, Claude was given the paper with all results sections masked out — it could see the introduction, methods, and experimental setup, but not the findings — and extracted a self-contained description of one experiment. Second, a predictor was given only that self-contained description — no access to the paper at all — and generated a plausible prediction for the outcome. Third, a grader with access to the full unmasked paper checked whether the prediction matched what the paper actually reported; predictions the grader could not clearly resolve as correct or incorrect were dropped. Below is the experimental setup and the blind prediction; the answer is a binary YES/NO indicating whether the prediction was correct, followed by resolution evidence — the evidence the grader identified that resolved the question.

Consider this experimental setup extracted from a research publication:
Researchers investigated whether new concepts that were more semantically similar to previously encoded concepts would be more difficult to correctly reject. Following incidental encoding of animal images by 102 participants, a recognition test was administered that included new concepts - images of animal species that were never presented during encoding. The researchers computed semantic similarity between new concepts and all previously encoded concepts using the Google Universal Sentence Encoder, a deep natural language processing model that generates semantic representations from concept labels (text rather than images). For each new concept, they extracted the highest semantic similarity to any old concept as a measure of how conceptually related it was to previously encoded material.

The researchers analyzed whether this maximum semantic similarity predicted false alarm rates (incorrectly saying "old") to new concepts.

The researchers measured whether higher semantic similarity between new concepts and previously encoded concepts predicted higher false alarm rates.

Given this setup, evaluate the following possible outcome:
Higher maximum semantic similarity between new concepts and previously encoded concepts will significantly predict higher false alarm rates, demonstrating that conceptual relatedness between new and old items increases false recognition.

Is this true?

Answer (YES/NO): NO